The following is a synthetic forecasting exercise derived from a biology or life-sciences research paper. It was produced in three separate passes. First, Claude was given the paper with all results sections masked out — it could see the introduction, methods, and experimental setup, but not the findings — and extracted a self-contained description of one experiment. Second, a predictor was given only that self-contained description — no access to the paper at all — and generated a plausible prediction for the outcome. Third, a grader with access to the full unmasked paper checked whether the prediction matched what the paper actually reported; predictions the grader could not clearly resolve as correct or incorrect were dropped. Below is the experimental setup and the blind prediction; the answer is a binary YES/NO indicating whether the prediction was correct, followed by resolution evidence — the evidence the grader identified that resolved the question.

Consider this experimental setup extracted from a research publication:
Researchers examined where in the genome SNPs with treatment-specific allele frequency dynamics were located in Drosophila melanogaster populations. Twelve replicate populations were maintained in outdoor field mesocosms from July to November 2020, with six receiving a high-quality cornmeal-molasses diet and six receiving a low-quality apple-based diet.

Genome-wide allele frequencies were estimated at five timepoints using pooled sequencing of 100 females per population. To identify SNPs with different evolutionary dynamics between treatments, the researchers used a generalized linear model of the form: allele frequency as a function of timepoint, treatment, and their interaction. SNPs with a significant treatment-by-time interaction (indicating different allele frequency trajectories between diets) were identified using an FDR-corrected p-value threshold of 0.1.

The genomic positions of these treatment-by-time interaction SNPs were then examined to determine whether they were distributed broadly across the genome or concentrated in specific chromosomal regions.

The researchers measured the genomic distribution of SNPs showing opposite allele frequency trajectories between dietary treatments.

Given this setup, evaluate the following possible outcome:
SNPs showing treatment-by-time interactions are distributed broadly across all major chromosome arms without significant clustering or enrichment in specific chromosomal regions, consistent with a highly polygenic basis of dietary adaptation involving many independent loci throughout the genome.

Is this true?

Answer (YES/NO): NO